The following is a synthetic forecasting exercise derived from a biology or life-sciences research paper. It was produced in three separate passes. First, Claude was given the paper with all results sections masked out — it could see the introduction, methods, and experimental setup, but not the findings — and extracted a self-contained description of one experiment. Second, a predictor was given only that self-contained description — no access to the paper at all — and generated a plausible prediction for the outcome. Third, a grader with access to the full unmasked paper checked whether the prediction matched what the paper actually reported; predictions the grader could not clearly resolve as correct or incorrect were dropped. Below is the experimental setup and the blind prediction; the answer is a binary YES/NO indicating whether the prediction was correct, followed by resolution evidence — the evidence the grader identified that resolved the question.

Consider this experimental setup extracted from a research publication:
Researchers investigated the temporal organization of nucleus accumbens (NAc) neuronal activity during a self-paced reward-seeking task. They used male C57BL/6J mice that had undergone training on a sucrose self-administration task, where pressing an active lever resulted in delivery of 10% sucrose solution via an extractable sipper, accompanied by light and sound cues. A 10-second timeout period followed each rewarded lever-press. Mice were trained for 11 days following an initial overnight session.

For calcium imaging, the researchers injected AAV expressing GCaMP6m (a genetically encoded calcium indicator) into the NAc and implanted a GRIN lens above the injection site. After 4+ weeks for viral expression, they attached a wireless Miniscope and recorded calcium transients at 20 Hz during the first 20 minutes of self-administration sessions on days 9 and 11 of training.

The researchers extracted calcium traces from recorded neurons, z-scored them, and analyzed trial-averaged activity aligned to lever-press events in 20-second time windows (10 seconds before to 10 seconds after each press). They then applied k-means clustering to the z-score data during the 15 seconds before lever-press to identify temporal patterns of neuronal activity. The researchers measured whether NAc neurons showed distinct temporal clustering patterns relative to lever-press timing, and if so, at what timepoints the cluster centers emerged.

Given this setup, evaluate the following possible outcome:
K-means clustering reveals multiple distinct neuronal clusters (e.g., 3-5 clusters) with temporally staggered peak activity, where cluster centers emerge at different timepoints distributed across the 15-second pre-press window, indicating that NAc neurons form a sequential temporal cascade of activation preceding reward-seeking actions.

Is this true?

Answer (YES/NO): NO